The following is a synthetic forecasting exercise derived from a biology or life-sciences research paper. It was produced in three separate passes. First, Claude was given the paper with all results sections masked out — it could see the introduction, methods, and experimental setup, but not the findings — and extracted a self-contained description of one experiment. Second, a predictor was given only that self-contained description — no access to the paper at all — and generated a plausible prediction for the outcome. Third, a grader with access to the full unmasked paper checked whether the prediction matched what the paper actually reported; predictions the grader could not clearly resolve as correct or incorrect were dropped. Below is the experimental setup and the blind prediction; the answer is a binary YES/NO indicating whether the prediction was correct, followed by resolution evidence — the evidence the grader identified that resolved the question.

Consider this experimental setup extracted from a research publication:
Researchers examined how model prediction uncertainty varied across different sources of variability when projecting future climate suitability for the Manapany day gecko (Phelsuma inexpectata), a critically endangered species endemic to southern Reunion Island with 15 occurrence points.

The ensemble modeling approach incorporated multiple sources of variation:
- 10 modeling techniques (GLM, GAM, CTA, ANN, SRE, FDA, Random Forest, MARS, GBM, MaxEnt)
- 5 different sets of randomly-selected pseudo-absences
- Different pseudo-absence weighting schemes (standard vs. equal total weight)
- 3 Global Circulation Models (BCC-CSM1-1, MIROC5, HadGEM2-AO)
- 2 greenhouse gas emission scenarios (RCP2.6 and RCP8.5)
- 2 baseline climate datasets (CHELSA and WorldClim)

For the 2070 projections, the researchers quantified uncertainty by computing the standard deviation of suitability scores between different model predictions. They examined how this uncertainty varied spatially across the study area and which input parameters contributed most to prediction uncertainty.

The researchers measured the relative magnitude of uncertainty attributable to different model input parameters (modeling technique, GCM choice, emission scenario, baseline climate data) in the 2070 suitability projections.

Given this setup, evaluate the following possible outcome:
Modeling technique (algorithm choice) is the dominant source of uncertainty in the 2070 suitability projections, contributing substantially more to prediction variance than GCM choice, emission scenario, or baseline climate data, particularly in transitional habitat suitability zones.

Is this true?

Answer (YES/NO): NO